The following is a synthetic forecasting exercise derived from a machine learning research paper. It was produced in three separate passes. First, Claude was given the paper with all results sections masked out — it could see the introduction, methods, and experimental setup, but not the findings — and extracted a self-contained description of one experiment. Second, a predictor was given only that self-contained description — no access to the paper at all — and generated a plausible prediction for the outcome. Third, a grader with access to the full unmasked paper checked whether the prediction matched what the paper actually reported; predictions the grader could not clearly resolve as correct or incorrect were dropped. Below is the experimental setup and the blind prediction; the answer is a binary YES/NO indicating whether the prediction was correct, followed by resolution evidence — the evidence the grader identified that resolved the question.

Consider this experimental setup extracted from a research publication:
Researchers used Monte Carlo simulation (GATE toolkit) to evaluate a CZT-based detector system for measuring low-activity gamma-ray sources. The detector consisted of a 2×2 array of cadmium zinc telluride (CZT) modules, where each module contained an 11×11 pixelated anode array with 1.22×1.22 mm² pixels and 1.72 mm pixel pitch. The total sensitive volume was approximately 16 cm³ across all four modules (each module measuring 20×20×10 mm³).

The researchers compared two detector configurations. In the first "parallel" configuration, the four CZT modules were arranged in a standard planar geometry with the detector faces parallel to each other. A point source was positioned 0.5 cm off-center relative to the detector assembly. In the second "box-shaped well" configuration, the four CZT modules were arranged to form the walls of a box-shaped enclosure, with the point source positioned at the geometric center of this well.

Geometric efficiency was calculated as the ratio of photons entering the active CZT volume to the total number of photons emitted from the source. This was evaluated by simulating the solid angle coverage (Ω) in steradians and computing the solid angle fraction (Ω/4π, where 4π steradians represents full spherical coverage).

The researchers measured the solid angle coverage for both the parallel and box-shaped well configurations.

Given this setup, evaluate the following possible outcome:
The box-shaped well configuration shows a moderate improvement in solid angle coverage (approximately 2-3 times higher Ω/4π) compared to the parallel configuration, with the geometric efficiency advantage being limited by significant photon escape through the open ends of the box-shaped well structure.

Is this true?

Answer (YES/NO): NO